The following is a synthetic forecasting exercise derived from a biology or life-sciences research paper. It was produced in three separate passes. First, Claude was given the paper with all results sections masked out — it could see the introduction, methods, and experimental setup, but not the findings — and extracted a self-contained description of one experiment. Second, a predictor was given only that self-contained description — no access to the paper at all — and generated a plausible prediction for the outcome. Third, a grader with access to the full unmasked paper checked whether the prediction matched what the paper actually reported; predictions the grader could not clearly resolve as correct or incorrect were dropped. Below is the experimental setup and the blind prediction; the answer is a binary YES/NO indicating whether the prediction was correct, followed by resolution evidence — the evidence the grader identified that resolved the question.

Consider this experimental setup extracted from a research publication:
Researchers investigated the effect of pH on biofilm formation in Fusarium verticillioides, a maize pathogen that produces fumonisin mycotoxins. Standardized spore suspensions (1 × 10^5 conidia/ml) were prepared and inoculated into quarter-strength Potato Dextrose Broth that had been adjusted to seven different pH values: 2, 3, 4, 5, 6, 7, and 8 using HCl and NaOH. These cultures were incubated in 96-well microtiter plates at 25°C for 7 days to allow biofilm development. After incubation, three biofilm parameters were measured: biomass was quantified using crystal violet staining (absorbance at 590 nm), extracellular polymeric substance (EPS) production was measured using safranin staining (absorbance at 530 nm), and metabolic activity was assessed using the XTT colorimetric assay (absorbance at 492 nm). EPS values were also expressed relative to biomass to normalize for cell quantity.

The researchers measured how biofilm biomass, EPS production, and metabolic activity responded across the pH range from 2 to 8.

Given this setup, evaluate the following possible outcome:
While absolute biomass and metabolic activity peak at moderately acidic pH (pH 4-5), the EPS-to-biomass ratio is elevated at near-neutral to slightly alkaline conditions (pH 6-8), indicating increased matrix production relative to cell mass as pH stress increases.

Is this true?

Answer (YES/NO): NO